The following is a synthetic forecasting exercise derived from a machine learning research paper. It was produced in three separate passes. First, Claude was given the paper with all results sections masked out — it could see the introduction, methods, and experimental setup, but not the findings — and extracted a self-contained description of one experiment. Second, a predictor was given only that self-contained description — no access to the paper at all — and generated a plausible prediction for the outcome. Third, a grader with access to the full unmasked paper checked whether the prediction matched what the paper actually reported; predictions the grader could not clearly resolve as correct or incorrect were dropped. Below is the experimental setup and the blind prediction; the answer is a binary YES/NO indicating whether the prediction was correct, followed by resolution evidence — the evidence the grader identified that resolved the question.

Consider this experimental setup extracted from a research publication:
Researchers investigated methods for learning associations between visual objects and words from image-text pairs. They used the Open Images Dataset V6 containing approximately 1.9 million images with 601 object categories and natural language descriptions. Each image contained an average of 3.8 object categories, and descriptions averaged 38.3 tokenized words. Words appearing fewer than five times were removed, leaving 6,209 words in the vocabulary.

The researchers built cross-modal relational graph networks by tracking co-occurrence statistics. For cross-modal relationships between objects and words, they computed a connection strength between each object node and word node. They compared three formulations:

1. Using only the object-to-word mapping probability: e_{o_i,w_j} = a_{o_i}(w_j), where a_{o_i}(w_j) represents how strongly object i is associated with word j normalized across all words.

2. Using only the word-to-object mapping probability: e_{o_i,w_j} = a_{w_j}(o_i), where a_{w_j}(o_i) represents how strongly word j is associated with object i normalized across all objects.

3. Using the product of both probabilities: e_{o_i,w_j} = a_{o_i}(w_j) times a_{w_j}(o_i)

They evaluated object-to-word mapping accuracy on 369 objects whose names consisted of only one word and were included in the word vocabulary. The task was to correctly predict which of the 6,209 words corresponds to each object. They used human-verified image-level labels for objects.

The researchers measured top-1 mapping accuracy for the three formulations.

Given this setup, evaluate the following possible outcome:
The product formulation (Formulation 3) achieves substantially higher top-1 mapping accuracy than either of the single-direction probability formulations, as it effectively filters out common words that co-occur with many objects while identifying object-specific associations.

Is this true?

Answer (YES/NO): NO